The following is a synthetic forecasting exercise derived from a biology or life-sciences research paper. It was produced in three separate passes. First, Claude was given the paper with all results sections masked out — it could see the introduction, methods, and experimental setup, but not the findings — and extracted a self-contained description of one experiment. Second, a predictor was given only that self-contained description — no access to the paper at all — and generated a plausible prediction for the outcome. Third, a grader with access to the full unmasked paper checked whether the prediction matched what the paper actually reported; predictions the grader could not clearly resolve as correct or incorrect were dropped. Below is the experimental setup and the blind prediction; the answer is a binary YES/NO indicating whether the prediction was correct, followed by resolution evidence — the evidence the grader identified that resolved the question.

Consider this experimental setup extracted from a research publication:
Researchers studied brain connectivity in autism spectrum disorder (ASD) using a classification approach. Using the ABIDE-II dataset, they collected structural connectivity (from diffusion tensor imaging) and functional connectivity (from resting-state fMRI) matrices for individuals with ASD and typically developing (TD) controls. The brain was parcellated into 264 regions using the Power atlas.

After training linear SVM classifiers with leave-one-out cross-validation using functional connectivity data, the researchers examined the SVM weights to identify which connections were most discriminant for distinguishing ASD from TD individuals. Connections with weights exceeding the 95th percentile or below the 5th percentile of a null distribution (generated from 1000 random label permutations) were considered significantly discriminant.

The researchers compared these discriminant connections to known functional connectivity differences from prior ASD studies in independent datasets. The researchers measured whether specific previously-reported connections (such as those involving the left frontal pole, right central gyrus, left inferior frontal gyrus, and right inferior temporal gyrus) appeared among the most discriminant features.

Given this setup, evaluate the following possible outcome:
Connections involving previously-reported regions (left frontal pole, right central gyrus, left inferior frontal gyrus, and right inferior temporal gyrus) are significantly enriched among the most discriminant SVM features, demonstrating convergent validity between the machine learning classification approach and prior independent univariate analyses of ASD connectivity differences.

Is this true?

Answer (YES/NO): YES